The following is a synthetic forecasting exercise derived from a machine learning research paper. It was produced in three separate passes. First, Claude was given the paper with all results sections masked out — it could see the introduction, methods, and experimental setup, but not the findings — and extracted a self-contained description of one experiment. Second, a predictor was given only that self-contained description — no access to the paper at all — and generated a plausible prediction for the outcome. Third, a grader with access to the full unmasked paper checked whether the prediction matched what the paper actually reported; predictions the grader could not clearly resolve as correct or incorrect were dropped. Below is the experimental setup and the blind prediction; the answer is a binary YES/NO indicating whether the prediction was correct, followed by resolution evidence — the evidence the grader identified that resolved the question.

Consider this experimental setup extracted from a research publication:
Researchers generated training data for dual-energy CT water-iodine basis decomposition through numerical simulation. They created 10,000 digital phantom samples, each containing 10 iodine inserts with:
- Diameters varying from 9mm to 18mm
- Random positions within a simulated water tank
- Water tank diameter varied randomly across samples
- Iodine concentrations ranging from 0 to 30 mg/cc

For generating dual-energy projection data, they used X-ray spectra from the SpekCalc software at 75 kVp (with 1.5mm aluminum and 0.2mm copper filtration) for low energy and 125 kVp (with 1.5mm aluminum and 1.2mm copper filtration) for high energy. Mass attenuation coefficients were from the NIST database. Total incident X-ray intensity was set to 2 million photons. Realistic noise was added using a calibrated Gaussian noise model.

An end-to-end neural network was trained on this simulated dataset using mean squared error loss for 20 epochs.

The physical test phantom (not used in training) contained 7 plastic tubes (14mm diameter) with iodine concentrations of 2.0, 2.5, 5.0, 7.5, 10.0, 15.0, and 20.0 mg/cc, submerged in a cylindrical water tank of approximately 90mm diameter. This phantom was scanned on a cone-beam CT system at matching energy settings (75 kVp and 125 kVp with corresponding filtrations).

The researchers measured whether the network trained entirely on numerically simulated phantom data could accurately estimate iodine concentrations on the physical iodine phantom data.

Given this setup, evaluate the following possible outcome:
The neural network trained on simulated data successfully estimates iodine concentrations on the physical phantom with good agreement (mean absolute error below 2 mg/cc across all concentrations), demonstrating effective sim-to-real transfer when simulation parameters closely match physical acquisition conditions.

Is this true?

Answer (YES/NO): YES